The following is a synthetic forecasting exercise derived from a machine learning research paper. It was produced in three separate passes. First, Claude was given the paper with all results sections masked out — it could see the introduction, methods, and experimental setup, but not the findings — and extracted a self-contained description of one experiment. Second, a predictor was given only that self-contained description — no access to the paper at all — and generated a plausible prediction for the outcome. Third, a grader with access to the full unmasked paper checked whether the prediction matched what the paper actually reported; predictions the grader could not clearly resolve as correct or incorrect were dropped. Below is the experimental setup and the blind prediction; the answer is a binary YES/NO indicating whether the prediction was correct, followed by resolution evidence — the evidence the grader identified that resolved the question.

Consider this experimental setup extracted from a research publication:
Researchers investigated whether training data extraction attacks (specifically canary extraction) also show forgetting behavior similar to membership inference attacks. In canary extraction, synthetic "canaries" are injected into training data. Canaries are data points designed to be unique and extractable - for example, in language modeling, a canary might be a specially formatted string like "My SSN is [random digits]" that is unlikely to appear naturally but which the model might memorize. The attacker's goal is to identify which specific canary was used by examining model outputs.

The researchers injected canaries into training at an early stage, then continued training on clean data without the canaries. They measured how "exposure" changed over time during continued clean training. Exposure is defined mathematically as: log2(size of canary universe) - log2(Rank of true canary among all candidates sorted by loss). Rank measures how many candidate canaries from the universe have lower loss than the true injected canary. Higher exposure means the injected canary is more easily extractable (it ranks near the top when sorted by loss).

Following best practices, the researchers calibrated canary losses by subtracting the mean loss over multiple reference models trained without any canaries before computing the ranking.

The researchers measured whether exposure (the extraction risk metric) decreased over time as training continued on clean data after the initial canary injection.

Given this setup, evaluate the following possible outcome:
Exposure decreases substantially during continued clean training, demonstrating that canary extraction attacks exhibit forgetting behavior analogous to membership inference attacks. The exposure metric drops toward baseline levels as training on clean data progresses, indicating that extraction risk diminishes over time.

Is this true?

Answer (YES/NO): YES